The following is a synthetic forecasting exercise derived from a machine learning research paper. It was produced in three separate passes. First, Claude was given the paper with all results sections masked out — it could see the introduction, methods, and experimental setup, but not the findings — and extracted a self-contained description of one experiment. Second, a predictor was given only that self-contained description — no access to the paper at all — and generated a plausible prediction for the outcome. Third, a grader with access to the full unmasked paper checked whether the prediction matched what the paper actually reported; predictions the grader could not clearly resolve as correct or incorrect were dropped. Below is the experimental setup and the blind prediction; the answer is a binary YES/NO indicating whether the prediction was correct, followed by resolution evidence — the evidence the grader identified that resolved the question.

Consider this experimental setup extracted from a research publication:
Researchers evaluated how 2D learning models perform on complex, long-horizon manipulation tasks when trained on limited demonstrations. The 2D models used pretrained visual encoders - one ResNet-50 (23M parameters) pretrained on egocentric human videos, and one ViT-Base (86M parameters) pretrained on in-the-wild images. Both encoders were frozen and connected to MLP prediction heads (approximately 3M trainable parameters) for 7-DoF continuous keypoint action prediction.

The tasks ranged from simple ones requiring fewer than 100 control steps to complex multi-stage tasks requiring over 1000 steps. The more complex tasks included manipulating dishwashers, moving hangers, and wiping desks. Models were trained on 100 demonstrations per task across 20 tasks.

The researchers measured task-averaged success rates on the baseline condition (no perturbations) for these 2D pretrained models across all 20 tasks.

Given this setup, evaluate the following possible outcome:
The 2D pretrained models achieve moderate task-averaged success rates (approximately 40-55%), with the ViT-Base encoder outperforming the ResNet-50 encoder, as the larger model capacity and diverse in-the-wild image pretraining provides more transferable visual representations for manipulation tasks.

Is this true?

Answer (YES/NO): NO